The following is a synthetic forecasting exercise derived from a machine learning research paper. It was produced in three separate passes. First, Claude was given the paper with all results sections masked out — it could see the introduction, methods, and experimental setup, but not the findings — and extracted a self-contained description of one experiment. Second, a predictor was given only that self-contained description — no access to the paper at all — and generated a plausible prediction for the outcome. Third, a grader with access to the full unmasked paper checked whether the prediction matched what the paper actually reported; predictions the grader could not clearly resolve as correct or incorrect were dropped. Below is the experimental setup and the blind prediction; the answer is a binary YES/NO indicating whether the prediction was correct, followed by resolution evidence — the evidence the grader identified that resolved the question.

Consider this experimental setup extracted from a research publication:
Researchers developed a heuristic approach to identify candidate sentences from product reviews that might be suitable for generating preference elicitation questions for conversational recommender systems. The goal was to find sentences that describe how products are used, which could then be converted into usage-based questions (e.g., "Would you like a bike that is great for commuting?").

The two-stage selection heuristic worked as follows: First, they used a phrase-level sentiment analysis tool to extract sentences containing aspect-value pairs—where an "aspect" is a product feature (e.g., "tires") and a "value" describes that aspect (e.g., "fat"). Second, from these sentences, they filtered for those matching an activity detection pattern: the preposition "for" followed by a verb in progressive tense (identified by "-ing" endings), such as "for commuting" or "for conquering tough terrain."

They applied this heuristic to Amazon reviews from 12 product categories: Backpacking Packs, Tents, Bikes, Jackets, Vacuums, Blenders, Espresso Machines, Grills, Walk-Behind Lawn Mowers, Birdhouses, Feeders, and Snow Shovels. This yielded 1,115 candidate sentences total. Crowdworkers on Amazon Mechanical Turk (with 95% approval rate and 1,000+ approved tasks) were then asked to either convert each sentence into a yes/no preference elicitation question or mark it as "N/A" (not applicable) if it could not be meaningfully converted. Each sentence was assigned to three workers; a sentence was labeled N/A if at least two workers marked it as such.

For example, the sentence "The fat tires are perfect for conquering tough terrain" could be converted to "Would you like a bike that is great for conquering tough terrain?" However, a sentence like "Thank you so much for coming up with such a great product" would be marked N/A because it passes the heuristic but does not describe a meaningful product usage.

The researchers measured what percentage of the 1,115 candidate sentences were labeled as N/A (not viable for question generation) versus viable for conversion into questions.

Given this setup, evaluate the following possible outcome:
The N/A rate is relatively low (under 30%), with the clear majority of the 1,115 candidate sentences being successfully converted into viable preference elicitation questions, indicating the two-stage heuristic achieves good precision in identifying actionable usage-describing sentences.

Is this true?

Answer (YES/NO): YES